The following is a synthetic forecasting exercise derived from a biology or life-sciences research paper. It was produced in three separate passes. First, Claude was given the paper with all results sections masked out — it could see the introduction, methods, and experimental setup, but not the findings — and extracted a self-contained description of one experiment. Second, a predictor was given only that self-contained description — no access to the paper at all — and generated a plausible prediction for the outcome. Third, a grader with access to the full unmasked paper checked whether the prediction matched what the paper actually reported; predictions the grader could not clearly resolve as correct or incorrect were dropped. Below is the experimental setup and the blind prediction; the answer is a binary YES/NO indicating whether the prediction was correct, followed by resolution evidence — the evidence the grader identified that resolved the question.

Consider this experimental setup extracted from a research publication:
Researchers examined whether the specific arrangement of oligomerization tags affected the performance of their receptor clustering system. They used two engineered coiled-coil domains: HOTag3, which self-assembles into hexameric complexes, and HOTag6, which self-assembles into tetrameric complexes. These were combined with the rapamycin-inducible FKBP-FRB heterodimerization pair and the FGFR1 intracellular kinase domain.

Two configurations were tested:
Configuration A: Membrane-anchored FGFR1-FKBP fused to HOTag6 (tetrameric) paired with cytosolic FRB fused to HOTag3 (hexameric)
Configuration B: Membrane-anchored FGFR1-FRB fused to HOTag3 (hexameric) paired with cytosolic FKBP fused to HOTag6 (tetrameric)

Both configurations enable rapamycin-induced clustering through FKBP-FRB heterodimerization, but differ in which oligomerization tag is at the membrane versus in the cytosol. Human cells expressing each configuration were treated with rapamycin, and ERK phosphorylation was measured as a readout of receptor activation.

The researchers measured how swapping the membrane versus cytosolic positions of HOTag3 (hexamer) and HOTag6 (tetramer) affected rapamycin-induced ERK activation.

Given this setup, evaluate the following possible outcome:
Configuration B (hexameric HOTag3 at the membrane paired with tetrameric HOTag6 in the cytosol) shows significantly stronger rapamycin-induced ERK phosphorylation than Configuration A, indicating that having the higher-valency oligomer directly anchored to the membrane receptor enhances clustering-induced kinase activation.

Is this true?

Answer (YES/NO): NO